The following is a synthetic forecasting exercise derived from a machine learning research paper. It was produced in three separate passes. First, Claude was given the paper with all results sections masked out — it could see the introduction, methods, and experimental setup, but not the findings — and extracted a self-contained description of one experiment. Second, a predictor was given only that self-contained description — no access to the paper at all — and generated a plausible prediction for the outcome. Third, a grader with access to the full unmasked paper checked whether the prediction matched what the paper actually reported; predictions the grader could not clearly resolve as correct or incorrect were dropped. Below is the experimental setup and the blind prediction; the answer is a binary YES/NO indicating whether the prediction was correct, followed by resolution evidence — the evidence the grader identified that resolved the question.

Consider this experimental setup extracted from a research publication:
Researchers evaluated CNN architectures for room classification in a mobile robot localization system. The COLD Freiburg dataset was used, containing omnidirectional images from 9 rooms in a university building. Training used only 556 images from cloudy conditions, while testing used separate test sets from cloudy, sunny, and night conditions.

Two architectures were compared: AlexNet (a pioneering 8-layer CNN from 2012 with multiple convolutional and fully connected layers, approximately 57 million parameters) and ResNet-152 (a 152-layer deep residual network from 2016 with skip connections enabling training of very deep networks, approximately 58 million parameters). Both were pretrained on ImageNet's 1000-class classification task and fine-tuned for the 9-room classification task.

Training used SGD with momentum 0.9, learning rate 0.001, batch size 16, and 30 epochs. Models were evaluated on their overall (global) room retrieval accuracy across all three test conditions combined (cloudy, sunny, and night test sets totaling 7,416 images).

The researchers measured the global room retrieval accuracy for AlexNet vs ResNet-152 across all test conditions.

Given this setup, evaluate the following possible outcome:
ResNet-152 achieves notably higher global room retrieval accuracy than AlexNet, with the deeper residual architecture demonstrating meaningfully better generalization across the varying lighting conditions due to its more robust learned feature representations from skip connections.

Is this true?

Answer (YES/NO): NO